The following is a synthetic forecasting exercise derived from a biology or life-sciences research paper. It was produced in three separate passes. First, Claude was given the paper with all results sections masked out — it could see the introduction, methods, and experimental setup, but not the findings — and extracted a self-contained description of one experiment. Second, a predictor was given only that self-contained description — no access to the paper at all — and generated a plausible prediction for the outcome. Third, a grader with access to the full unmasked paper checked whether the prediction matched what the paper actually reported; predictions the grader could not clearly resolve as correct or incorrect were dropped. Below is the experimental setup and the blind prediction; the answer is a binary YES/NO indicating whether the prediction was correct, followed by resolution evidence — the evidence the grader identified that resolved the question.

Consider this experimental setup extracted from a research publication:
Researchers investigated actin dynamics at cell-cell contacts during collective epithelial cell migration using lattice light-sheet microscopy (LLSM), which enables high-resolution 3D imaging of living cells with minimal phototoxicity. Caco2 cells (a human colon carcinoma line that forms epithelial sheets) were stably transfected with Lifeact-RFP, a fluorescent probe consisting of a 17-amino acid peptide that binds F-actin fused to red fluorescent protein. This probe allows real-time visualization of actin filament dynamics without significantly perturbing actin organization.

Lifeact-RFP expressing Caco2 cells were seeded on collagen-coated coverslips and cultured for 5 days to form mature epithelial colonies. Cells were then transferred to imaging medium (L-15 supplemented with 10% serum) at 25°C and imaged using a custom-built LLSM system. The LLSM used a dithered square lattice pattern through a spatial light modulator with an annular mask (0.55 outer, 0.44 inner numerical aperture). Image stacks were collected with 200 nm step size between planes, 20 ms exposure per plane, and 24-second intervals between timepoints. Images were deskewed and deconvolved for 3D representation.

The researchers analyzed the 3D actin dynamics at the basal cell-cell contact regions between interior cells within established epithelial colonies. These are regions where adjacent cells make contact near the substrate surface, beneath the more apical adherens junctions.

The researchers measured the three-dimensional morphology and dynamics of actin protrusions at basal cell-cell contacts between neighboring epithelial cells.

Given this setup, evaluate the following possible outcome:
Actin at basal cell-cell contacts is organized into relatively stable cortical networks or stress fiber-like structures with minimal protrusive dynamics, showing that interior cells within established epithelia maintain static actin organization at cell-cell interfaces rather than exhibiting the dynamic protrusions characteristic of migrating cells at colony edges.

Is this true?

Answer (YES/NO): NO